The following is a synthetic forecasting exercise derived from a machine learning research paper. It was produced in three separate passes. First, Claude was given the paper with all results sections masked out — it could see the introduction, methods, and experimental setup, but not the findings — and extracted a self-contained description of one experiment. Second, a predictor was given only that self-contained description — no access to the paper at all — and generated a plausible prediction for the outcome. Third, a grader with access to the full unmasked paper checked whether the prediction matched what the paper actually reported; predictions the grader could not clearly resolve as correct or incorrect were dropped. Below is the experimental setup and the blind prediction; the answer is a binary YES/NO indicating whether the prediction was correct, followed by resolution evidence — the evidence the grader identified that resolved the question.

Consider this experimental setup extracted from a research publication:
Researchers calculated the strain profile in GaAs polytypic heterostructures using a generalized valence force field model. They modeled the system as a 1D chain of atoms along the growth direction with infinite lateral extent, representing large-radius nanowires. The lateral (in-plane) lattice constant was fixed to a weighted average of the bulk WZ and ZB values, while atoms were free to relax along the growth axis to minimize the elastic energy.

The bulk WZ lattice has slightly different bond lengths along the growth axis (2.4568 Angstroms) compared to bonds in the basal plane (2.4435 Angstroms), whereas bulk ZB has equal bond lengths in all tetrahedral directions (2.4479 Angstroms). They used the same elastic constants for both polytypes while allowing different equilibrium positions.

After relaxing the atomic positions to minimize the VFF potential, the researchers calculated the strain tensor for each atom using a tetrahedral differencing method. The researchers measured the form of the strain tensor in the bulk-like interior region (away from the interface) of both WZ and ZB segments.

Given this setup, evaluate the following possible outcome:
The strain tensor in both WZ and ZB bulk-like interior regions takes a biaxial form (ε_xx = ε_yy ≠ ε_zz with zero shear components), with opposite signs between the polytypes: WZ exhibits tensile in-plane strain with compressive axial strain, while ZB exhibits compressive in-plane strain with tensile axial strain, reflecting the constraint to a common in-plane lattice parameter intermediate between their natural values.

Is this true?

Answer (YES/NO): YES